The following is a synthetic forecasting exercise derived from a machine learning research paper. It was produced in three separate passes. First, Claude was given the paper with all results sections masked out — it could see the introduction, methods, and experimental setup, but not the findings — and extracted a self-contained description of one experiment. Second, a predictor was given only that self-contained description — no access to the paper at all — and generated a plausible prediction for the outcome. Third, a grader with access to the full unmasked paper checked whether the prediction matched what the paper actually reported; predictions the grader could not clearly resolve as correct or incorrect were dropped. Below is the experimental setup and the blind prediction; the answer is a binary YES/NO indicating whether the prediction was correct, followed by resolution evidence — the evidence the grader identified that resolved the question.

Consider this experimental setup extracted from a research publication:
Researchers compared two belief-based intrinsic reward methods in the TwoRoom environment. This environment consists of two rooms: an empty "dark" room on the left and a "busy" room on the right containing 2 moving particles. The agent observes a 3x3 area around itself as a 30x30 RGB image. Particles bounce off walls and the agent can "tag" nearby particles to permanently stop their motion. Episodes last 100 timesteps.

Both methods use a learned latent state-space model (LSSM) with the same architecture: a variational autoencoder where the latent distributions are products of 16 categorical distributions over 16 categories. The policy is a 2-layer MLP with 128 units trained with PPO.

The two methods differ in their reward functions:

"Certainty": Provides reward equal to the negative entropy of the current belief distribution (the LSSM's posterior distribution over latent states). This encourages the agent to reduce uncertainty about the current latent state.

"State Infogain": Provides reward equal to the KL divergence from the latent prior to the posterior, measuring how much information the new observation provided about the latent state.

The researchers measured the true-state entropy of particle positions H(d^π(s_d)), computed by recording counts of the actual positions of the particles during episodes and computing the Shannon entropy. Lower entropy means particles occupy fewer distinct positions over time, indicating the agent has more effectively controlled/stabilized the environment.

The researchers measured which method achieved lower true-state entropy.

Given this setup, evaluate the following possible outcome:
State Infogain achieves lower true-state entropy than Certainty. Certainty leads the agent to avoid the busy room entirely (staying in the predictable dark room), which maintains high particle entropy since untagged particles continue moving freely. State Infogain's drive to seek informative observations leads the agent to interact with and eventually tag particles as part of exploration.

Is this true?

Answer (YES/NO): NO